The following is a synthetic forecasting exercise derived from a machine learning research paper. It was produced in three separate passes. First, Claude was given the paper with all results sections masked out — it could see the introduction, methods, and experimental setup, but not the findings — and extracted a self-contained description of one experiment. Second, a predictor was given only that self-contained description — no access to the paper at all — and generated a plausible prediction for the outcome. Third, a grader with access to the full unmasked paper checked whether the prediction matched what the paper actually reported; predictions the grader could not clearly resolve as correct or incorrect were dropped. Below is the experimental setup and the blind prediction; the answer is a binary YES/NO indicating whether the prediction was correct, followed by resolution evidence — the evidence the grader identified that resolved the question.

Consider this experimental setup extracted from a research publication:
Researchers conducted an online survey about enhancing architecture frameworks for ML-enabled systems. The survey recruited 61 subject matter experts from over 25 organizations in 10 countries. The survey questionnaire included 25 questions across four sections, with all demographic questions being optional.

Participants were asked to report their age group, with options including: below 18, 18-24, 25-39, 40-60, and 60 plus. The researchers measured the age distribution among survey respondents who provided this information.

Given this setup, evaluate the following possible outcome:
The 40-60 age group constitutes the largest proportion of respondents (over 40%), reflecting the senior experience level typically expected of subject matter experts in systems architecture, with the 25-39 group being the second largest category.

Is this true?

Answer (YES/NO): NO